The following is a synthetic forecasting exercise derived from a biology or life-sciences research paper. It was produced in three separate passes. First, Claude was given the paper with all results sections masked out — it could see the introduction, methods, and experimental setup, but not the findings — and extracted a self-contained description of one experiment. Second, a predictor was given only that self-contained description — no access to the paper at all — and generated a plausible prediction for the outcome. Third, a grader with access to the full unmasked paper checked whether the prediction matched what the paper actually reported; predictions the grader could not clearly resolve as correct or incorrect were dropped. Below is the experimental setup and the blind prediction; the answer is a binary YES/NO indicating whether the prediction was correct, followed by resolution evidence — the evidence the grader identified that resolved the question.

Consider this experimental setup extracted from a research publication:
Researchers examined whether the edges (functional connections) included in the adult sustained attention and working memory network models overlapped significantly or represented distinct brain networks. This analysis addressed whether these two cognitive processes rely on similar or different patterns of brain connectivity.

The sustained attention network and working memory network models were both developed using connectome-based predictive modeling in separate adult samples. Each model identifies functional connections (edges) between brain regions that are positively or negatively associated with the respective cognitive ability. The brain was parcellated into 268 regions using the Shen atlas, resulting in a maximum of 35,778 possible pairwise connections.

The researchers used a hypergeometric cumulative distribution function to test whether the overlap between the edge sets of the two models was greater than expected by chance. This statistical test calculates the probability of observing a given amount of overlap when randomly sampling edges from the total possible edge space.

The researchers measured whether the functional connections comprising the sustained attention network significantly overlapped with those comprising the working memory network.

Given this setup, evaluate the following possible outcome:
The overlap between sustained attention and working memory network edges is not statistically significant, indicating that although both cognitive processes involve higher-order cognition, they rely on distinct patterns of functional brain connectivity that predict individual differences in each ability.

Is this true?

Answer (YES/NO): NO